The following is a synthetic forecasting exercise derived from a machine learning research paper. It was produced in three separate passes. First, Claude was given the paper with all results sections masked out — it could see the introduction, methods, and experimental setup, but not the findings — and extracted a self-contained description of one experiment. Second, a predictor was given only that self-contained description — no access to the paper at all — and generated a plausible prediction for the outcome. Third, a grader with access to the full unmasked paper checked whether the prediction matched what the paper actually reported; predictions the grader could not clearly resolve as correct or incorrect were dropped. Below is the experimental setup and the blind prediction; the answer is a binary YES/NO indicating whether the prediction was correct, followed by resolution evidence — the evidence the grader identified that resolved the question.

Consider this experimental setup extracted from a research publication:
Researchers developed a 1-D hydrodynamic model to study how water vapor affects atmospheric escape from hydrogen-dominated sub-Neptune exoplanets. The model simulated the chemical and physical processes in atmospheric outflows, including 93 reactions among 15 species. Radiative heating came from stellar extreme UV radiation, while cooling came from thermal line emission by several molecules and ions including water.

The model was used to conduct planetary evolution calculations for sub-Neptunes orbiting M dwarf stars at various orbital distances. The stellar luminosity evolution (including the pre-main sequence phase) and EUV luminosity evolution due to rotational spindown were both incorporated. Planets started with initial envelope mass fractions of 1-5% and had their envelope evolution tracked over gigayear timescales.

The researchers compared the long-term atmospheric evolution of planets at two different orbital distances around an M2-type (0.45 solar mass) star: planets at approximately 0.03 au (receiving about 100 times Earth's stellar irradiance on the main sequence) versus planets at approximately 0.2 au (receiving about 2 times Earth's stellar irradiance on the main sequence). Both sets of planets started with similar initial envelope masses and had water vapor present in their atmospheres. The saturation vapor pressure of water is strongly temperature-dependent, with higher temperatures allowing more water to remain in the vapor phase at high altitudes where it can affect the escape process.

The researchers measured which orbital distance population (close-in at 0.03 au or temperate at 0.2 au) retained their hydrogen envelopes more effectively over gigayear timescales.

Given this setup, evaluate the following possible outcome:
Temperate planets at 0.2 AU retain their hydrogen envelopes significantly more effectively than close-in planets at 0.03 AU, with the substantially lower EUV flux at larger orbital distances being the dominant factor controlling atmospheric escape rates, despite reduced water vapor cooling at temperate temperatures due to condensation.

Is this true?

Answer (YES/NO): NO